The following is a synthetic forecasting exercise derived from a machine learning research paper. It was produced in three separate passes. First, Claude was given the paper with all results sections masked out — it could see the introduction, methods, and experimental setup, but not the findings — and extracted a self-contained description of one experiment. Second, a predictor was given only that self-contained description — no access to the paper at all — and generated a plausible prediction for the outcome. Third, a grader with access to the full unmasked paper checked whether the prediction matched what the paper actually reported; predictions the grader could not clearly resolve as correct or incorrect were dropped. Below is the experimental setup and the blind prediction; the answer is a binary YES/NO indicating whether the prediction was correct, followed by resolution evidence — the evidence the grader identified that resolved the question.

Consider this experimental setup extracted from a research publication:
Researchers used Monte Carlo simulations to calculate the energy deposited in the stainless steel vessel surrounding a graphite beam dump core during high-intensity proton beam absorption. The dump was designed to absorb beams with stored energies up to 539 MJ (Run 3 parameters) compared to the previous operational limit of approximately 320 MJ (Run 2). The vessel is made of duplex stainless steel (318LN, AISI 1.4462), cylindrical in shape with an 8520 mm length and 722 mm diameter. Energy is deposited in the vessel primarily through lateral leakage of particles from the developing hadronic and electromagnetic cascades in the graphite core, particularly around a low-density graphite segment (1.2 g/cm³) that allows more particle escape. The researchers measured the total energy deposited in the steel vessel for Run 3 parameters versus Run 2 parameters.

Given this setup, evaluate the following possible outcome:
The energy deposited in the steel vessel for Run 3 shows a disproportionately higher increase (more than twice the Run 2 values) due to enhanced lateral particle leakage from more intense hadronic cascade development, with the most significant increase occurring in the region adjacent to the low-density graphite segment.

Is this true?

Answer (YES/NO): NO